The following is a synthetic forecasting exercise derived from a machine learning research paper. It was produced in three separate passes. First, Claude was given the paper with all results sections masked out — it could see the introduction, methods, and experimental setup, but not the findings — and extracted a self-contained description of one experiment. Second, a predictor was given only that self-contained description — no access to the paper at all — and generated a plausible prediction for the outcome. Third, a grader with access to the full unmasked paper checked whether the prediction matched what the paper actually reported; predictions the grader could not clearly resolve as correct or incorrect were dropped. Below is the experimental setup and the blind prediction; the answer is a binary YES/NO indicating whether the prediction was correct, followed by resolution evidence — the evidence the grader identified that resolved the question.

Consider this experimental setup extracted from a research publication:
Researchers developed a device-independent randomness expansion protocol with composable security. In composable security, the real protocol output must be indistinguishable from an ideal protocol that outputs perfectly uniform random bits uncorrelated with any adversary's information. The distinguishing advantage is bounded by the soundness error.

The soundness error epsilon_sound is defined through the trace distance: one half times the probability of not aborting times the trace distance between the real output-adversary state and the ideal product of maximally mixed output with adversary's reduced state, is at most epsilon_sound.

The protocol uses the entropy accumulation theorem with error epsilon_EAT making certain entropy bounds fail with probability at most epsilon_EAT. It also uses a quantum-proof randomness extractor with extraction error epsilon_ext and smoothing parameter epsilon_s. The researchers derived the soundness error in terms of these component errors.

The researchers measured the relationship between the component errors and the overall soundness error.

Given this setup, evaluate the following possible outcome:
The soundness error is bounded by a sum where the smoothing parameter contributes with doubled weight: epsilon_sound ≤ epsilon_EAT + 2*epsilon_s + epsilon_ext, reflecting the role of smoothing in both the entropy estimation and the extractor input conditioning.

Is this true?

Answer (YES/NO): NO